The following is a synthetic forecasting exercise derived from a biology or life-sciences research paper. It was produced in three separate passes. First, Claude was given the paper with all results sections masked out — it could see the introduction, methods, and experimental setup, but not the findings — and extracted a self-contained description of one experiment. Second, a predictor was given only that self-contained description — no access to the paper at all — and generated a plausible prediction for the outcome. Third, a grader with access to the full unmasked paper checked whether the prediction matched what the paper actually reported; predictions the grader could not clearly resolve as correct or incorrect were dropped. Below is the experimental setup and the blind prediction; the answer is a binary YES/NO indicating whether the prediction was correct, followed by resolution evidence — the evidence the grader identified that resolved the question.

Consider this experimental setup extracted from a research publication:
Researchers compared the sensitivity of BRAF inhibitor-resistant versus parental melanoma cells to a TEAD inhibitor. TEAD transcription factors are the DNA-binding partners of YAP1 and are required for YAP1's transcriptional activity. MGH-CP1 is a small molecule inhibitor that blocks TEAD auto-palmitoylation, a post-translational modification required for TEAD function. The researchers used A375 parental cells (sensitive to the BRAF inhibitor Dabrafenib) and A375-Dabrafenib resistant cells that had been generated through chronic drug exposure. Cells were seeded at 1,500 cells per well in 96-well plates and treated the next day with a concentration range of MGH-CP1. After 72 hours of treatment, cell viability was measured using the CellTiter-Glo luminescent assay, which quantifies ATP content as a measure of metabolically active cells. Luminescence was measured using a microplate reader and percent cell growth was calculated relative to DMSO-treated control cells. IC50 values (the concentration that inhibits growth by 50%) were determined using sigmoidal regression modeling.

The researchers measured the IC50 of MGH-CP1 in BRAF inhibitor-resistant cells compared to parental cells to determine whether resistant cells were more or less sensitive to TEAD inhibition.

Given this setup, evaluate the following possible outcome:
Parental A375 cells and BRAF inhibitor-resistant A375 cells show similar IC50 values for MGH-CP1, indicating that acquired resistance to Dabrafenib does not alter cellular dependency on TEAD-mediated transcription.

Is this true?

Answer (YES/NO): NO